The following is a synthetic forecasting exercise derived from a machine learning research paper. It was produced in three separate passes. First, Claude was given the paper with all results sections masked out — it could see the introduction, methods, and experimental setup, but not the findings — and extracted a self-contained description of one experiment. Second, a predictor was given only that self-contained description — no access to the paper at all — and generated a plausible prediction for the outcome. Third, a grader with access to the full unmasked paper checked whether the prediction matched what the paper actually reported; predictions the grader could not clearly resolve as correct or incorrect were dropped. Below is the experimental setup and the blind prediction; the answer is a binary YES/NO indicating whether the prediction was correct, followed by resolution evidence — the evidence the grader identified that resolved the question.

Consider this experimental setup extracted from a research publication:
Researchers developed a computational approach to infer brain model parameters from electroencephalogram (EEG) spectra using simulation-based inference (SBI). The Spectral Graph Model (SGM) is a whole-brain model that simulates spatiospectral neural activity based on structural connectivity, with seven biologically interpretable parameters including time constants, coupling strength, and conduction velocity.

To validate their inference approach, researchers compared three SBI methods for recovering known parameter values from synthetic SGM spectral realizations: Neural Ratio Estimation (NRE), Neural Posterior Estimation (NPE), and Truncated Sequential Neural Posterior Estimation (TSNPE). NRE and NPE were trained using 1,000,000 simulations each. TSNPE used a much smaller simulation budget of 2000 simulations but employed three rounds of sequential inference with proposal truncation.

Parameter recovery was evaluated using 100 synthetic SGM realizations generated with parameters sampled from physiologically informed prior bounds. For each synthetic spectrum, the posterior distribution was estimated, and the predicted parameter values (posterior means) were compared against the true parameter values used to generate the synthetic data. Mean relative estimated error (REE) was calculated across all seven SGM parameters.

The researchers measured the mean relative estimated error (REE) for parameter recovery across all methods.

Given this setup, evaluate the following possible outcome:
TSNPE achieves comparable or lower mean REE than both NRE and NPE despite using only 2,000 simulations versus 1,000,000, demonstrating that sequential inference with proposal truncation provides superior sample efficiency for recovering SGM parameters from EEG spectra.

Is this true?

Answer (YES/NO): NO